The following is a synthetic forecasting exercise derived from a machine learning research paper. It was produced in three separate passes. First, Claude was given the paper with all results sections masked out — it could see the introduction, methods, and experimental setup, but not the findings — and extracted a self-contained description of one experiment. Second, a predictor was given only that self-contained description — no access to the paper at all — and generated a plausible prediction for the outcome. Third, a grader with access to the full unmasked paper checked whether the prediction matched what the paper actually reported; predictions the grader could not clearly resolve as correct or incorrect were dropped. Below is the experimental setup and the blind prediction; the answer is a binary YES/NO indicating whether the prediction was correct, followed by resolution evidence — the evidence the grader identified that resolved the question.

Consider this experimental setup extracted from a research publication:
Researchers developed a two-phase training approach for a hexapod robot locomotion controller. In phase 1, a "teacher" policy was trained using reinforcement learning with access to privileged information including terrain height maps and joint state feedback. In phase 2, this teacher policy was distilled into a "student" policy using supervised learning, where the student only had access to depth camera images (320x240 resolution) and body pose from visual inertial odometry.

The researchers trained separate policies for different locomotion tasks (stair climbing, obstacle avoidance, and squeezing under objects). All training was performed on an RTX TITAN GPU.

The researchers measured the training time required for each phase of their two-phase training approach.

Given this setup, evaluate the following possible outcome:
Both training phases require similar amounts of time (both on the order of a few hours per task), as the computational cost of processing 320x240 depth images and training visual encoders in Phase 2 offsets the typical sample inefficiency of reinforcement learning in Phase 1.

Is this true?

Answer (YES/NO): NO